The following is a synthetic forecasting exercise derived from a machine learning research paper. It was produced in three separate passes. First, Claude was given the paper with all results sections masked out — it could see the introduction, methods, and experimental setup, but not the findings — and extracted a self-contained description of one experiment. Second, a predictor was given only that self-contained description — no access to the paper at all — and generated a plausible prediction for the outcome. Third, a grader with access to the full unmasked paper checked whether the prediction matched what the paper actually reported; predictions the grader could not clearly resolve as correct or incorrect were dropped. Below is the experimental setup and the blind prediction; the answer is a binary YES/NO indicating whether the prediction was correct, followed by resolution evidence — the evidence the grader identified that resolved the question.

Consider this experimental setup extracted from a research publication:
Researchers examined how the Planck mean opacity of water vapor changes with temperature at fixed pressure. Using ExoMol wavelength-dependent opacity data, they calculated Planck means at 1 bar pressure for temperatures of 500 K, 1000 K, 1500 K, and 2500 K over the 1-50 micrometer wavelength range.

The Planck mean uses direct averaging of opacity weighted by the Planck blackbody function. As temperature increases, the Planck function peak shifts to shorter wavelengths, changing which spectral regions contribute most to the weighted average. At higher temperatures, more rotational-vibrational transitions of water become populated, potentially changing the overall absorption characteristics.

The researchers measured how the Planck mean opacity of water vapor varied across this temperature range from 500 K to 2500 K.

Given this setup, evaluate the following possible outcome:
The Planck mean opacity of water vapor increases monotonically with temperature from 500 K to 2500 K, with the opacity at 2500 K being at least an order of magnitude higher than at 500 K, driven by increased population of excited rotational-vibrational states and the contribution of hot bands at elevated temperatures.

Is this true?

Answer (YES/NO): NO